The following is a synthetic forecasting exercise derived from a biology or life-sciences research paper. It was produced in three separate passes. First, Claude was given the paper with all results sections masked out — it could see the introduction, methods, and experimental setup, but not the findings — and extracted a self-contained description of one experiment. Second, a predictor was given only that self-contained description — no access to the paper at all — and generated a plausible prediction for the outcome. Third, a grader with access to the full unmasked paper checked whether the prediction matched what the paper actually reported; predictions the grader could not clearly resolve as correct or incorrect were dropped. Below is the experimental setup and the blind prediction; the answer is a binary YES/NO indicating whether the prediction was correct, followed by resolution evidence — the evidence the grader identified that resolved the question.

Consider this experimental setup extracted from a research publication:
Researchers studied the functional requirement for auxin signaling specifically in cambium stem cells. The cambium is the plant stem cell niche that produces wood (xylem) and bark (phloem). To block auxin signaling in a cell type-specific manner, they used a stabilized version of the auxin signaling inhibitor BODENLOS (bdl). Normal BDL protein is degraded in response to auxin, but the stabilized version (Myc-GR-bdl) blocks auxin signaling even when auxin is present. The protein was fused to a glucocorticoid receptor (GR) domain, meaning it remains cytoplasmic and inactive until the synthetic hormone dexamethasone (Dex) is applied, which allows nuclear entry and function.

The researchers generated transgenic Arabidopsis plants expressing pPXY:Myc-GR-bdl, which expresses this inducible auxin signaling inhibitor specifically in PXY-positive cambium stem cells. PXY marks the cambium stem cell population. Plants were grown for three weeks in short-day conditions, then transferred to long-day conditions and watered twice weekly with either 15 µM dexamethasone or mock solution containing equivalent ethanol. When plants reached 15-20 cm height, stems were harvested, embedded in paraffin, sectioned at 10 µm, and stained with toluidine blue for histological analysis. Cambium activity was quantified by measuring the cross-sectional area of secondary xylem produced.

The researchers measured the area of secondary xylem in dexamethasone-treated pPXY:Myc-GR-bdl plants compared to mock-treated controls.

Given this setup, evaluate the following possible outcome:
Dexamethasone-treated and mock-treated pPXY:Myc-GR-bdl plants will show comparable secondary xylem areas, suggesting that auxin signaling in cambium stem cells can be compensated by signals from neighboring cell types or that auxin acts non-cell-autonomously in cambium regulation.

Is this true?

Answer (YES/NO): NO